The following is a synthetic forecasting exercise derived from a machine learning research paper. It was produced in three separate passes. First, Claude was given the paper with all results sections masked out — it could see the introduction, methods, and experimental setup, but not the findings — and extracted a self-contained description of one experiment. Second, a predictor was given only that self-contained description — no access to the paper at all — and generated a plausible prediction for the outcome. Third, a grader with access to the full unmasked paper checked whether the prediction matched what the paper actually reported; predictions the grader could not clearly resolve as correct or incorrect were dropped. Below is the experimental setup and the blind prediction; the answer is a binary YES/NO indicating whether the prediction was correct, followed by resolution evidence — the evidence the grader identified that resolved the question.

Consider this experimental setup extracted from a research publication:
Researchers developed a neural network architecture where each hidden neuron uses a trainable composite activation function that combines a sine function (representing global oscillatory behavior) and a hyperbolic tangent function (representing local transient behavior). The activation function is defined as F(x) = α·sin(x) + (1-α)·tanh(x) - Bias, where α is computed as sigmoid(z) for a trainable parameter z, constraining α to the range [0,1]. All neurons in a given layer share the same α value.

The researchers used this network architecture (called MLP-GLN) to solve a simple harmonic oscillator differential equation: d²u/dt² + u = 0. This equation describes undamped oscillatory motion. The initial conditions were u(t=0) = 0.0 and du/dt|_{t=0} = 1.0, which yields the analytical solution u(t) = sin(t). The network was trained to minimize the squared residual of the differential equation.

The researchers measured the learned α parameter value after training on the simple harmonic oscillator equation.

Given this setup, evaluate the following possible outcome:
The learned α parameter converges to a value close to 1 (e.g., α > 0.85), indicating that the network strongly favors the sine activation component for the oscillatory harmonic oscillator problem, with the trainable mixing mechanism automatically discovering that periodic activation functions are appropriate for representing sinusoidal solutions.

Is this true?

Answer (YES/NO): NO